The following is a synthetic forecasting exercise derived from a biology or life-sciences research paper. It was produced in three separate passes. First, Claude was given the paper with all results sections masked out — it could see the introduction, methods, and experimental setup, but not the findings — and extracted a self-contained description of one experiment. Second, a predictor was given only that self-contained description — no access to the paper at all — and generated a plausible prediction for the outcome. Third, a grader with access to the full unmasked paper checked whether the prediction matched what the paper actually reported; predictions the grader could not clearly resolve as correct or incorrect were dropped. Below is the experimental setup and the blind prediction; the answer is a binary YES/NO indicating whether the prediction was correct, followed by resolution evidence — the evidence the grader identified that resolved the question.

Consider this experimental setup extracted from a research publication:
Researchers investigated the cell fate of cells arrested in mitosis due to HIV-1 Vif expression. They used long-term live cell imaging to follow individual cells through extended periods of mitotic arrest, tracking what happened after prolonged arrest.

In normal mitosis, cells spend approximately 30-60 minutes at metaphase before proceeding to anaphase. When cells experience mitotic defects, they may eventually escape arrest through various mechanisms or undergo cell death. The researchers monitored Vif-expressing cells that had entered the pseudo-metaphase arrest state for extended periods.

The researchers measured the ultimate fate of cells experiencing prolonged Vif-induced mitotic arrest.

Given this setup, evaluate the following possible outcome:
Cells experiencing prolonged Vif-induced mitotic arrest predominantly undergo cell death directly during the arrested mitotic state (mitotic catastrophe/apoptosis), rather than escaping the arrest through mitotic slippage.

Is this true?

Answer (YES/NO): YES